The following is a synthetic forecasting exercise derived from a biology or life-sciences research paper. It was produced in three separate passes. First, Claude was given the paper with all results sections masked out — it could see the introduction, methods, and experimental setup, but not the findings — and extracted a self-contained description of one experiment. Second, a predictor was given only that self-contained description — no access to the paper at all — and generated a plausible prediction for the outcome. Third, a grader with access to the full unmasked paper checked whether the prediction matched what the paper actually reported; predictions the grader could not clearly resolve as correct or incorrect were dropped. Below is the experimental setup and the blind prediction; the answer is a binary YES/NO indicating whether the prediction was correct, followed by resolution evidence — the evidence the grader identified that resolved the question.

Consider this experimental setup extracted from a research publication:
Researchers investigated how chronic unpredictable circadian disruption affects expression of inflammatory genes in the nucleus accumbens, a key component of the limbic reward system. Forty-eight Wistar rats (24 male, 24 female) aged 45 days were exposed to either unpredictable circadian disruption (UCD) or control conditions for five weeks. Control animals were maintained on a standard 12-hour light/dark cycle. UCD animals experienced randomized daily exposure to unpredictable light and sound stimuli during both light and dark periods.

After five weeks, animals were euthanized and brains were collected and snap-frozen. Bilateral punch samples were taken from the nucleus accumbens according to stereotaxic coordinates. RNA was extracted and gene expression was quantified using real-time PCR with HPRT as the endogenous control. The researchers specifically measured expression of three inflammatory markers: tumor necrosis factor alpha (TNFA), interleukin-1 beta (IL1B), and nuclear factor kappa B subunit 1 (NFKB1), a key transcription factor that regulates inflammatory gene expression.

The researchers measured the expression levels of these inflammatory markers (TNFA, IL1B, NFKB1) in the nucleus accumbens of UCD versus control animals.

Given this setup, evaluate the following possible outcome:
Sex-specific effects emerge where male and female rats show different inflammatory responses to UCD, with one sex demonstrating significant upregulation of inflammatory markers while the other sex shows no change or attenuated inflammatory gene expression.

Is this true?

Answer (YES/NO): YES